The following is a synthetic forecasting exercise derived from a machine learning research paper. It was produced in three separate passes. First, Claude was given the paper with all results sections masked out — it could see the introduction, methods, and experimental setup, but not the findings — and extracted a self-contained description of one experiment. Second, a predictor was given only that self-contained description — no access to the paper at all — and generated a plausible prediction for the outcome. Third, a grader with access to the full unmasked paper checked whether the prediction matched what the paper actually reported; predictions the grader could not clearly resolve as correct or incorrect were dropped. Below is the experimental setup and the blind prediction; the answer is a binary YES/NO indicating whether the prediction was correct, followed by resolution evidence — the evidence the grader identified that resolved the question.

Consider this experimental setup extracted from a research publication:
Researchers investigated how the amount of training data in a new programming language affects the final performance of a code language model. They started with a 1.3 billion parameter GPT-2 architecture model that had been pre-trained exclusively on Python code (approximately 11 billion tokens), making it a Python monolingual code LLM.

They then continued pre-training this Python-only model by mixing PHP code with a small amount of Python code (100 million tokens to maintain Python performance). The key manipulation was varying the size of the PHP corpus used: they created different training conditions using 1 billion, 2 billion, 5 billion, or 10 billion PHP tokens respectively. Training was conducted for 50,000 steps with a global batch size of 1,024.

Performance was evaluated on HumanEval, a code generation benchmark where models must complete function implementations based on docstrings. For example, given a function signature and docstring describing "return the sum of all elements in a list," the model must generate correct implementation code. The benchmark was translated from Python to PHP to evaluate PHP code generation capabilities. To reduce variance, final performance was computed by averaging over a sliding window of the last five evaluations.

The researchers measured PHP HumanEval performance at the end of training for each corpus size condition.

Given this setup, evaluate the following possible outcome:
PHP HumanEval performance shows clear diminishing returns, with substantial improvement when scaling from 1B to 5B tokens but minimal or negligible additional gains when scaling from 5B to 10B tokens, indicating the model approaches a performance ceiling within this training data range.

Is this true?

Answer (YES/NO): NO